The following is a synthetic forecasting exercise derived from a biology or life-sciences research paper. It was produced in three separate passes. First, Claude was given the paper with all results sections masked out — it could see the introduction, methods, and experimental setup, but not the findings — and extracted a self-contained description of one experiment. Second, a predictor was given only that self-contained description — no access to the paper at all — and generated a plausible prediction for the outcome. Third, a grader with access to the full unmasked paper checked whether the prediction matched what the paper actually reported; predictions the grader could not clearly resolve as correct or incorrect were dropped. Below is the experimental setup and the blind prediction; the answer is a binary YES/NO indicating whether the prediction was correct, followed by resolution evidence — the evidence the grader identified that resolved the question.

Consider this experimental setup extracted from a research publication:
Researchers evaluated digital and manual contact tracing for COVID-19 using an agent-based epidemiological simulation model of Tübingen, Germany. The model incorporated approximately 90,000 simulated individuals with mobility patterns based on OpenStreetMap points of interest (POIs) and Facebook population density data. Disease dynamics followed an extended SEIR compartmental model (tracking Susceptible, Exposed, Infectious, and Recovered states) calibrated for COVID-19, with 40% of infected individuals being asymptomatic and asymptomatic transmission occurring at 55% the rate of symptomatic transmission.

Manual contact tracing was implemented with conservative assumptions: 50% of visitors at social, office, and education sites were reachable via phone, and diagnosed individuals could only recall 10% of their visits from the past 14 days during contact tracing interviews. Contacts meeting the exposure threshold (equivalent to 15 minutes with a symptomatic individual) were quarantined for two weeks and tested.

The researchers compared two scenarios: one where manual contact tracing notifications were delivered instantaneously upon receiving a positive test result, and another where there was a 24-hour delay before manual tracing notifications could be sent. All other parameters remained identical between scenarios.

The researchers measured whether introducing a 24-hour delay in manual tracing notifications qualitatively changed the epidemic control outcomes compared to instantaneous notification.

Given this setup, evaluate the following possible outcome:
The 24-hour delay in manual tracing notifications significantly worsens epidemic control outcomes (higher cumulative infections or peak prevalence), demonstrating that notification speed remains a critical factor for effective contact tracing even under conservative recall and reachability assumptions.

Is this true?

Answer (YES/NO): NO